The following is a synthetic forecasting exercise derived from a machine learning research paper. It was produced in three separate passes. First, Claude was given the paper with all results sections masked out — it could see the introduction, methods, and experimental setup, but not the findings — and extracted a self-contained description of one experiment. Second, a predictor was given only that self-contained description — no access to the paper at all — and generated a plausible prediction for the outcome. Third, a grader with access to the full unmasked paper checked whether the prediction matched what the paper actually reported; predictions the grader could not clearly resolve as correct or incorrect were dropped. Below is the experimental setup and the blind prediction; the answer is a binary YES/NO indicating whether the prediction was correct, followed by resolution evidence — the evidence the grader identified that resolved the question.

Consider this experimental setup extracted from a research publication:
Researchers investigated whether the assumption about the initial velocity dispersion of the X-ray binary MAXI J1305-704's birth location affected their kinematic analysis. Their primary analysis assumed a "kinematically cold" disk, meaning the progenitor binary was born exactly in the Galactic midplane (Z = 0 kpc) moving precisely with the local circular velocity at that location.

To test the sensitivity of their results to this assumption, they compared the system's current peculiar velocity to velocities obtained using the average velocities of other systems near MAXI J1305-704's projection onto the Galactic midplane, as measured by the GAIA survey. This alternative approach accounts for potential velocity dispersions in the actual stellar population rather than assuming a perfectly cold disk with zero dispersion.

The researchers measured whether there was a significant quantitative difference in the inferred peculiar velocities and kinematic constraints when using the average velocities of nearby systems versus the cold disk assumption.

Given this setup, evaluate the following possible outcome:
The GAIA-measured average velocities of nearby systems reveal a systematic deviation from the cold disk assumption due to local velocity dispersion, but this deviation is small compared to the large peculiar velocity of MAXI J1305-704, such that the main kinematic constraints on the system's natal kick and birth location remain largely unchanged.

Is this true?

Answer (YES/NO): NO